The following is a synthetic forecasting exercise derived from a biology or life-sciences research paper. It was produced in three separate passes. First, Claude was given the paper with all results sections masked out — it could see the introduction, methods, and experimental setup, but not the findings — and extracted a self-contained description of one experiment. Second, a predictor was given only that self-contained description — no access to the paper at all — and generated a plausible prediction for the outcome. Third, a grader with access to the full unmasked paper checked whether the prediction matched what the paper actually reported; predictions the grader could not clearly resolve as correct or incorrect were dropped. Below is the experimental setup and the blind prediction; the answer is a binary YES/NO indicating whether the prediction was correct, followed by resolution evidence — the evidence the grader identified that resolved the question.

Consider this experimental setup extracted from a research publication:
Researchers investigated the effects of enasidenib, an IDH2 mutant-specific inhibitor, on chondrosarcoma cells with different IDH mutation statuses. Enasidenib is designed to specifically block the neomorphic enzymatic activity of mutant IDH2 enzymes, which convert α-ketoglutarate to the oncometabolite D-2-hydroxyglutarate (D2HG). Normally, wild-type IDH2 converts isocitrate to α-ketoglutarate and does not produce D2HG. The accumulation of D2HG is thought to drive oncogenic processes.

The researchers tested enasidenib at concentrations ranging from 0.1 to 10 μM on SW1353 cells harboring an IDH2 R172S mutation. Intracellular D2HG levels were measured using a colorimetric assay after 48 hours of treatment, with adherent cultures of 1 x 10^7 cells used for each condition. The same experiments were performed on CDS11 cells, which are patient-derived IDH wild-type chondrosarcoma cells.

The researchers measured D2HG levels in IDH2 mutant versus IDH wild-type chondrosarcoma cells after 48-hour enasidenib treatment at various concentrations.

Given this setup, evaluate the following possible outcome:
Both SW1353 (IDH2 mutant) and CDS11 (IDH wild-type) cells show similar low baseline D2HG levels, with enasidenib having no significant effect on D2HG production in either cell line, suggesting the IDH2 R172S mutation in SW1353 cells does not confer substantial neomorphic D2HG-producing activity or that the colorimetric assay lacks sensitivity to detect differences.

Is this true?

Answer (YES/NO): NO